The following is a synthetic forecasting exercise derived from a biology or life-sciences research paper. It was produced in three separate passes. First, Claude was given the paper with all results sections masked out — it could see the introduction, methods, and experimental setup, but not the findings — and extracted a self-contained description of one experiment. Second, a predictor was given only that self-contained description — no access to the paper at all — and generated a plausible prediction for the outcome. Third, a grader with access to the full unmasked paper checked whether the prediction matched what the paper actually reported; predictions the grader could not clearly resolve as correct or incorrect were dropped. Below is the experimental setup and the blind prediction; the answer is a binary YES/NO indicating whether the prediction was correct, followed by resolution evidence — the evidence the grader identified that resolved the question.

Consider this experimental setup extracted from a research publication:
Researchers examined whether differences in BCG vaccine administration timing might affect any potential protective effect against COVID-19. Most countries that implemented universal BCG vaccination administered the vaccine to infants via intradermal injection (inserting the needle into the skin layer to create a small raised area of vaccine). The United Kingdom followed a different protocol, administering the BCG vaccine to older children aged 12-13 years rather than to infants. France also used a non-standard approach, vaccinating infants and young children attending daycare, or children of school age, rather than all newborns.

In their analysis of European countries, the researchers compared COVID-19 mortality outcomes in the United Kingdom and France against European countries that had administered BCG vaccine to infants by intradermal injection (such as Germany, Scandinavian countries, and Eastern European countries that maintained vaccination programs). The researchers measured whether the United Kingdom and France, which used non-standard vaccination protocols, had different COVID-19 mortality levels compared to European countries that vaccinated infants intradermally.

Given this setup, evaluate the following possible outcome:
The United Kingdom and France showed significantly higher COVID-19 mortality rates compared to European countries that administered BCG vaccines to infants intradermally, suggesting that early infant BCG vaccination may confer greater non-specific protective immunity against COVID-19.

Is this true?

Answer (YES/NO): YES